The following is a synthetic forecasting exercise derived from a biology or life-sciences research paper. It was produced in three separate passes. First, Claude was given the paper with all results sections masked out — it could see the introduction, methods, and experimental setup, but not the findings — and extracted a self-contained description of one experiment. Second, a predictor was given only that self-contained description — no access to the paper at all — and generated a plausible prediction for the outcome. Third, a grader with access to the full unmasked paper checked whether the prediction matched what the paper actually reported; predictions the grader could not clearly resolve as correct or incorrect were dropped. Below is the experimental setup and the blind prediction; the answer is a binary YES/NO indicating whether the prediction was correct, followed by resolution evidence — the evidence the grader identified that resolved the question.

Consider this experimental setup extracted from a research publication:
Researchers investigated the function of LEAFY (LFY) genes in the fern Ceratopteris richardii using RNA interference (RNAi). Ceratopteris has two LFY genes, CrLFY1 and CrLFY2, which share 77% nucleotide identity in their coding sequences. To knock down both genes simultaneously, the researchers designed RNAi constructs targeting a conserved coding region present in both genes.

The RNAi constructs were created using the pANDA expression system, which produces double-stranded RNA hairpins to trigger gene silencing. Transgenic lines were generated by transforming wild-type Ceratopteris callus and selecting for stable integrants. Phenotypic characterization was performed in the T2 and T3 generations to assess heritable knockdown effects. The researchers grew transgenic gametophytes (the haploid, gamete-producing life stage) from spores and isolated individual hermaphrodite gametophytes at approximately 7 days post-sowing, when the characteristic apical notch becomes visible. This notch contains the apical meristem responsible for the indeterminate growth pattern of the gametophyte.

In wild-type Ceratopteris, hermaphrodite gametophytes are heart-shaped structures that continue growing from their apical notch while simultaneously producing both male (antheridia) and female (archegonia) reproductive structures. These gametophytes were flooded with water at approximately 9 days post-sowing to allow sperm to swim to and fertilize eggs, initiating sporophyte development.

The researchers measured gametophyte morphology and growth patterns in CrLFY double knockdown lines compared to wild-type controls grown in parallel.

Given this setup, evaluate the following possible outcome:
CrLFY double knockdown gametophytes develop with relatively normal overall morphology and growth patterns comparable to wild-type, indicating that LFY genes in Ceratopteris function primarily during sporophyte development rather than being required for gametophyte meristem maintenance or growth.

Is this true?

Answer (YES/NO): NO